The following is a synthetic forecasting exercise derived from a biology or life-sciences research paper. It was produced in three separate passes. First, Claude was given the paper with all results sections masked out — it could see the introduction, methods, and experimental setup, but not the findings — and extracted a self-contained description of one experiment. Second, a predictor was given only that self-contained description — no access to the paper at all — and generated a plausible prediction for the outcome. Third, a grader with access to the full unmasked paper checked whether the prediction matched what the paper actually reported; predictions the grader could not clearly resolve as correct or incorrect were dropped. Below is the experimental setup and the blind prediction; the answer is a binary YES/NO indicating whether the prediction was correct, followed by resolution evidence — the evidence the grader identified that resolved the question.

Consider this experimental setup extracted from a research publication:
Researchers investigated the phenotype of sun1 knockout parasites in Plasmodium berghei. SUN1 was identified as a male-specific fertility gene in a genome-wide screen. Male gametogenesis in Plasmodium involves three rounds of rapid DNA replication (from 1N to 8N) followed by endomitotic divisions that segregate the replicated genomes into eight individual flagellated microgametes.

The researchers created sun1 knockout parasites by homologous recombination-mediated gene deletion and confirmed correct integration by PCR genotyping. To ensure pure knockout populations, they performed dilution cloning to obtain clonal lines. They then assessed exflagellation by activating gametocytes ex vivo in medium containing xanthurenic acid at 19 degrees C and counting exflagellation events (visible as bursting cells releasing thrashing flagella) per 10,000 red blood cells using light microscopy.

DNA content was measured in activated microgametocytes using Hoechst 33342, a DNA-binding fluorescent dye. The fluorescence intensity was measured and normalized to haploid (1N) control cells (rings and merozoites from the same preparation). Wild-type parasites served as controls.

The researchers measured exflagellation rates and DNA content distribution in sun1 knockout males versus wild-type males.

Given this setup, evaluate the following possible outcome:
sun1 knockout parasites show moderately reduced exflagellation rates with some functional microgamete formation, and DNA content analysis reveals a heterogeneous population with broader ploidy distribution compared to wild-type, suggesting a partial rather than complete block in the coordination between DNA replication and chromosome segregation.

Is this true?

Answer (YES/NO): NO